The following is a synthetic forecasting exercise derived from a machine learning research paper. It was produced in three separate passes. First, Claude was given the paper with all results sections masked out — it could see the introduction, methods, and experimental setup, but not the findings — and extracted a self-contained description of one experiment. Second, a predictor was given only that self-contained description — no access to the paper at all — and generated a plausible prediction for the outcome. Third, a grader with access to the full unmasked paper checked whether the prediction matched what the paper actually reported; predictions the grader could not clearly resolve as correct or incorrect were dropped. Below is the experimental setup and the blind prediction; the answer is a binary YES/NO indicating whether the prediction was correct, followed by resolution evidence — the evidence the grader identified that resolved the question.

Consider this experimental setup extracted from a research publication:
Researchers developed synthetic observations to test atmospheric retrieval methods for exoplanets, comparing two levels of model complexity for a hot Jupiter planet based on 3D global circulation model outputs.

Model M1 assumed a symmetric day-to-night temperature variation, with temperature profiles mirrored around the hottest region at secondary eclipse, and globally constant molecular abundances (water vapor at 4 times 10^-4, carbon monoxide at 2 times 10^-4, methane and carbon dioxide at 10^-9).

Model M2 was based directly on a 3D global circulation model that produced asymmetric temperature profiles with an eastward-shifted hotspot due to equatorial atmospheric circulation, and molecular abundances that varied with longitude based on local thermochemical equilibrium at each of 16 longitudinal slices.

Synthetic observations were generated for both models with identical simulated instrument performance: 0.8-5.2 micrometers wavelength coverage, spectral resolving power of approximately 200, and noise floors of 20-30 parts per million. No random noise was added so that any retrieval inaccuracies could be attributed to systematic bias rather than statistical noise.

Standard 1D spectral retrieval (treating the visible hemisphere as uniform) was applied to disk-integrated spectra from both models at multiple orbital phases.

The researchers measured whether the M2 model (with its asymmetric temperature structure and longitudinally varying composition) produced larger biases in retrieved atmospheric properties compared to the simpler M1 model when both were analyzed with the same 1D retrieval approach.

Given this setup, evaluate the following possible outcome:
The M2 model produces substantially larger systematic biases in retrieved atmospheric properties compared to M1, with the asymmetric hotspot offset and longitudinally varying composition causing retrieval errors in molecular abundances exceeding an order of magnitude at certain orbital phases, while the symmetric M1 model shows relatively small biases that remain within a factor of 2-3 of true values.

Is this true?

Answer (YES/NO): YES